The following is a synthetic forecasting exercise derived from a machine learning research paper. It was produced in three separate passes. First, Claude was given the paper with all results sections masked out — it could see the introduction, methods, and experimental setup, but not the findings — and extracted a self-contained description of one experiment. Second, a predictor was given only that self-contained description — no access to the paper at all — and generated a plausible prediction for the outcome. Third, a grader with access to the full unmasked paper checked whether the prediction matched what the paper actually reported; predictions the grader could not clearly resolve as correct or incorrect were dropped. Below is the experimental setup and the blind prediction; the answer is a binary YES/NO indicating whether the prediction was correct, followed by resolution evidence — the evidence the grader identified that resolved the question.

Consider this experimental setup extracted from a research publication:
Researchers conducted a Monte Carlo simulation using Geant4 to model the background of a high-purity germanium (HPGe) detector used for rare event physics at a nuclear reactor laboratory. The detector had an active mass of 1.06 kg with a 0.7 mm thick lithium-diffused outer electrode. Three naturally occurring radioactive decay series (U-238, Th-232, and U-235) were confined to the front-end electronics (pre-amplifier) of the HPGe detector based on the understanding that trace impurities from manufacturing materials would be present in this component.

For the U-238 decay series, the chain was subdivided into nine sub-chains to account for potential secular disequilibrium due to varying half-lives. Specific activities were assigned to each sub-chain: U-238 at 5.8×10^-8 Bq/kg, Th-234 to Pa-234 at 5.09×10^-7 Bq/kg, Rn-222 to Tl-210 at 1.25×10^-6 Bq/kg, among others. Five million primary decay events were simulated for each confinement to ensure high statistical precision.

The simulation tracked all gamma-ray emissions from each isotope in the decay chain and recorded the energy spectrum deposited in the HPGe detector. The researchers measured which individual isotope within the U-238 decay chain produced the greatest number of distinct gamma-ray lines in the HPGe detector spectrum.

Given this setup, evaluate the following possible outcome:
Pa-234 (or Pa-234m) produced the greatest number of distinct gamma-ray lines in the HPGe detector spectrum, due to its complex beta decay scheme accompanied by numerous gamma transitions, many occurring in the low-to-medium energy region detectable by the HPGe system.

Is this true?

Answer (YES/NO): NO